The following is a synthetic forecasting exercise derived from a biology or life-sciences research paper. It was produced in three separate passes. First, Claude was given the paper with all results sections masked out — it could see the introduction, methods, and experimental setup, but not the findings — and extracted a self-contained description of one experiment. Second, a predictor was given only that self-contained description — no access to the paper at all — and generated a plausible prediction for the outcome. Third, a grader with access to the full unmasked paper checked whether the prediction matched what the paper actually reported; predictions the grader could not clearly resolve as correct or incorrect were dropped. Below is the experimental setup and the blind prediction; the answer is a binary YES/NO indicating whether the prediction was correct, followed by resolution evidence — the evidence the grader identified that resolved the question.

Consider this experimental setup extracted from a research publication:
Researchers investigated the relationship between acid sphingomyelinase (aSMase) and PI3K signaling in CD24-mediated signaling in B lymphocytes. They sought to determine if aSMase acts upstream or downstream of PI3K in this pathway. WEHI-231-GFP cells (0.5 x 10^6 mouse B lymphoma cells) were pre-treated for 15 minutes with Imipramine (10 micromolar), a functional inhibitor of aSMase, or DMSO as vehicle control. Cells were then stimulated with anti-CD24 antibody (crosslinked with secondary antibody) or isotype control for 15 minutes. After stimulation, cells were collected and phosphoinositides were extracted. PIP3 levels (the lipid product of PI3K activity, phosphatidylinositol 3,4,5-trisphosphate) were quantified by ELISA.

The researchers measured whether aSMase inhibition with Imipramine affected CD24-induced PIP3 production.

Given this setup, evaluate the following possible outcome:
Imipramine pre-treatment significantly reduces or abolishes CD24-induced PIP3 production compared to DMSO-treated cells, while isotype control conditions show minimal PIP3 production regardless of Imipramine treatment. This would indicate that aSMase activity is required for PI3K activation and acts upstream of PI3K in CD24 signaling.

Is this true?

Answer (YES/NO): YES